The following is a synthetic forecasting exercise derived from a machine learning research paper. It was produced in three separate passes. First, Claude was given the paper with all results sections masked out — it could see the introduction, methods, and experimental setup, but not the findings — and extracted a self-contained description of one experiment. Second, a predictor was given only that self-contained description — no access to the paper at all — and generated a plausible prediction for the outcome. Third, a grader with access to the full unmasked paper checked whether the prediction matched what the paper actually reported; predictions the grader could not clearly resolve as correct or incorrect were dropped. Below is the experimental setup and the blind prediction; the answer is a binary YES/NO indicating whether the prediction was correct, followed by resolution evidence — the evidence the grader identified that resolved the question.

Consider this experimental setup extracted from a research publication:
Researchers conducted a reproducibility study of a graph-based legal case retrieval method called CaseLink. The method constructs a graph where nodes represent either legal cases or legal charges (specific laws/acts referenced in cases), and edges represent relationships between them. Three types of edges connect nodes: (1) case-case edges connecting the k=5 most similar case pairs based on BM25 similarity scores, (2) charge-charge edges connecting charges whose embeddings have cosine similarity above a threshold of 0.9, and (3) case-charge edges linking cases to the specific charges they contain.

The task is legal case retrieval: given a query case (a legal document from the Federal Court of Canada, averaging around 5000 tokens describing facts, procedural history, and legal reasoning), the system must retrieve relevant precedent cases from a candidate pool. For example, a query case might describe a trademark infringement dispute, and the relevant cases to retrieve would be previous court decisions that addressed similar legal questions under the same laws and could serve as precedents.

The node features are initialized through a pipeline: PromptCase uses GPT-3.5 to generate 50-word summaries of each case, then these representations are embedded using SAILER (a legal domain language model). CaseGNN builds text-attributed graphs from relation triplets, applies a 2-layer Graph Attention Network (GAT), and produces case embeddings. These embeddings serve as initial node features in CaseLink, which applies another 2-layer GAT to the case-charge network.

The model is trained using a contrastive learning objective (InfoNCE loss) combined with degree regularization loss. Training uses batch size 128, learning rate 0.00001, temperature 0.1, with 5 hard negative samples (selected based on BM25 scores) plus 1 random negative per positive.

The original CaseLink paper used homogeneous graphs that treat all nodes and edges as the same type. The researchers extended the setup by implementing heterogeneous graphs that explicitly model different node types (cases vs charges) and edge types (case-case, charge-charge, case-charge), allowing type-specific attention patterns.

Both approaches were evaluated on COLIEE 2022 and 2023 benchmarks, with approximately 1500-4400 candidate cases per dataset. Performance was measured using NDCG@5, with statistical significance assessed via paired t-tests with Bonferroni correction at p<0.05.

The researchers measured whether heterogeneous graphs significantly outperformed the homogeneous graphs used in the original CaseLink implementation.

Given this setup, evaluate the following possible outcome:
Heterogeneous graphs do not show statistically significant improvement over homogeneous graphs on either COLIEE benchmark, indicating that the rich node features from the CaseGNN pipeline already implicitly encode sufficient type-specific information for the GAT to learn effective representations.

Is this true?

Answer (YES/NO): YES